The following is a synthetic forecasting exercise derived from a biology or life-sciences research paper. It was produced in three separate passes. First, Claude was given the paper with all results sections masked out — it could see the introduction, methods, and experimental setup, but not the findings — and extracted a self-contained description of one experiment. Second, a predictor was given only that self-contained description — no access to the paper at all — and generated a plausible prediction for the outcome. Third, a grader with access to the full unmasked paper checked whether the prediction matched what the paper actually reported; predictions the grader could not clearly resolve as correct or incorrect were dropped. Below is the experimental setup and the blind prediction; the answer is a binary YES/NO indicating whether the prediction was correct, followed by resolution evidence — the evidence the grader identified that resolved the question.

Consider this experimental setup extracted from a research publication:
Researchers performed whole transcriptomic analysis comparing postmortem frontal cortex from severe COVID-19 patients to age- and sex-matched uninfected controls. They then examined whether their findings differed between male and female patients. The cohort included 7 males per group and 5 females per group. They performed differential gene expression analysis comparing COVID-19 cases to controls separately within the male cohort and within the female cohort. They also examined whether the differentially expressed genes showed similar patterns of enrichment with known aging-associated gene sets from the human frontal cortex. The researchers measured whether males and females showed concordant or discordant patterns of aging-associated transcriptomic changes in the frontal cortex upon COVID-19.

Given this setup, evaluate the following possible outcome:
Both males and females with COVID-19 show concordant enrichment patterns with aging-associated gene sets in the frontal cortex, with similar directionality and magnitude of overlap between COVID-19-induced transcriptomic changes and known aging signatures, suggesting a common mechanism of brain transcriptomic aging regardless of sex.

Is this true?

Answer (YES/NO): YES